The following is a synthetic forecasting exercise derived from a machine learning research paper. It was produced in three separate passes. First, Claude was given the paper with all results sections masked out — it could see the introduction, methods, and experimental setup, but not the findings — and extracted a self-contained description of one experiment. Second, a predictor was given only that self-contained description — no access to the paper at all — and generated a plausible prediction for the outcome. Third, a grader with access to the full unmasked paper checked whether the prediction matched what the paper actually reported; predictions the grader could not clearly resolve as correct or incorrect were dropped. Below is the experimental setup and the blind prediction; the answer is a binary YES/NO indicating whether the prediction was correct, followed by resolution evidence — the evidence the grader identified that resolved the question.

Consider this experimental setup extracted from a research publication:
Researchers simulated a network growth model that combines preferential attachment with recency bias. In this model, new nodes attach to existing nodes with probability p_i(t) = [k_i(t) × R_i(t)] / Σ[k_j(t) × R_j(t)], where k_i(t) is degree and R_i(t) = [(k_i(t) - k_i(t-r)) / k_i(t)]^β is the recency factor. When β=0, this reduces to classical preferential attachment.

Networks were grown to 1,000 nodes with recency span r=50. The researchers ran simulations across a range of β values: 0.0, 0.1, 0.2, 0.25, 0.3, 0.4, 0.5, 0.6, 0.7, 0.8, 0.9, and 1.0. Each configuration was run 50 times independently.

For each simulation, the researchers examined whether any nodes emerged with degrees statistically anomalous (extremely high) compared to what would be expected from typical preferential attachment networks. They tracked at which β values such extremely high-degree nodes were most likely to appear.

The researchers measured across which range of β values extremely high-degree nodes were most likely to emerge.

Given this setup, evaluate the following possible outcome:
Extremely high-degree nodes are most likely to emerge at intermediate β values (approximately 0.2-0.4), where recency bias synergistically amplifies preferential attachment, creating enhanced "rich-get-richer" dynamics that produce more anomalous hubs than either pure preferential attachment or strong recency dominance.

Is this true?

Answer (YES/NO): NO